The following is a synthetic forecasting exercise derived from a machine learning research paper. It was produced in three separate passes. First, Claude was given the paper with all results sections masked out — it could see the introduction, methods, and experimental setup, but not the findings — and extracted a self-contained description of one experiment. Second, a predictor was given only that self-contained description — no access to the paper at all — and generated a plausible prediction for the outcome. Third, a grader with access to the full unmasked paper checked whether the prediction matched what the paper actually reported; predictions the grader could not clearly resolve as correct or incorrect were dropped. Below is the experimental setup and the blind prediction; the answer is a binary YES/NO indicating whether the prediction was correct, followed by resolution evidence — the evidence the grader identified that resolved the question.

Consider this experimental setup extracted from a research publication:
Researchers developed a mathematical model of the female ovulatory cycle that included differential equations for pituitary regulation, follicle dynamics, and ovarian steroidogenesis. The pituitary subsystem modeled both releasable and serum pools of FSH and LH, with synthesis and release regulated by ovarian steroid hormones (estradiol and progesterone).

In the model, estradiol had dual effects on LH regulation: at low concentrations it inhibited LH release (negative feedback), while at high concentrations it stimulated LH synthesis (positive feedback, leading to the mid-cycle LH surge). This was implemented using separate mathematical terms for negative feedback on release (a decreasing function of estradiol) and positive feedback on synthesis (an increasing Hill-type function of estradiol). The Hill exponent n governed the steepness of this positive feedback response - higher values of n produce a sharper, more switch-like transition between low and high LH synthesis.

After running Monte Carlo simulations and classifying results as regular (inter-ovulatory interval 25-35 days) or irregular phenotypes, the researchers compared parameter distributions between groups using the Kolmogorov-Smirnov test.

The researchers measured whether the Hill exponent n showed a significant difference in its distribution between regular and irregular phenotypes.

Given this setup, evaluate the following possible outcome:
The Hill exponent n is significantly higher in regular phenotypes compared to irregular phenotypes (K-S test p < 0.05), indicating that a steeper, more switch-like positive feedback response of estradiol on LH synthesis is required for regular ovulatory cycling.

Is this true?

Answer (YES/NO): NO